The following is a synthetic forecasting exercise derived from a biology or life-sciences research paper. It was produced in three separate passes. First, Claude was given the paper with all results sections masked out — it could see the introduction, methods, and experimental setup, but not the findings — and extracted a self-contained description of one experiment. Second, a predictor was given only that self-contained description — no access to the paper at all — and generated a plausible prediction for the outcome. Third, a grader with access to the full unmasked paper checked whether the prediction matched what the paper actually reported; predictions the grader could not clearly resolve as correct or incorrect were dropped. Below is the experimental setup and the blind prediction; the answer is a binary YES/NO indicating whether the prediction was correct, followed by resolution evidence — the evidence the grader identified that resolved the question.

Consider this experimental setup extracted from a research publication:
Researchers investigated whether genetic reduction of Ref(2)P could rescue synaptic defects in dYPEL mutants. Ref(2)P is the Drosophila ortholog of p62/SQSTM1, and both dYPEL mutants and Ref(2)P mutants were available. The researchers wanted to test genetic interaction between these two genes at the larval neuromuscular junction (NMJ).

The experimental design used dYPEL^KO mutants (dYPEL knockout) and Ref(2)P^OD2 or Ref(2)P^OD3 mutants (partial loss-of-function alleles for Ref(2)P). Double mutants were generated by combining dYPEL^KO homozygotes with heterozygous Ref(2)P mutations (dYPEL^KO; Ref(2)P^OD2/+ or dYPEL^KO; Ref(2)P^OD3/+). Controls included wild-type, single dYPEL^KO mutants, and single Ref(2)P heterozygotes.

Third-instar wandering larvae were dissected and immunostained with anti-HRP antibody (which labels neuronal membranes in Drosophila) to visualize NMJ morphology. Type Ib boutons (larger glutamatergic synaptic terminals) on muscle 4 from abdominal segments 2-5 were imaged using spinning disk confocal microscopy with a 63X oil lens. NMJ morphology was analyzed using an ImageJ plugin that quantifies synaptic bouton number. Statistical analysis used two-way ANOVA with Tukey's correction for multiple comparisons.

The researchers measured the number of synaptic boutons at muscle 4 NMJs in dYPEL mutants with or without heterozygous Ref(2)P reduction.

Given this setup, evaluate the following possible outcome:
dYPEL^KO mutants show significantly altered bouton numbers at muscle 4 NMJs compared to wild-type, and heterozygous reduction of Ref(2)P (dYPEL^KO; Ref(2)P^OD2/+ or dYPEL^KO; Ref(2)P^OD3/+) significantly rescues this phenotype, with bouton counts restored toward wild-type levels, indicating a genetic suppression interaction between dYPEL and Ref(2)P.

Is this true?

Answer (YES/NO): NO